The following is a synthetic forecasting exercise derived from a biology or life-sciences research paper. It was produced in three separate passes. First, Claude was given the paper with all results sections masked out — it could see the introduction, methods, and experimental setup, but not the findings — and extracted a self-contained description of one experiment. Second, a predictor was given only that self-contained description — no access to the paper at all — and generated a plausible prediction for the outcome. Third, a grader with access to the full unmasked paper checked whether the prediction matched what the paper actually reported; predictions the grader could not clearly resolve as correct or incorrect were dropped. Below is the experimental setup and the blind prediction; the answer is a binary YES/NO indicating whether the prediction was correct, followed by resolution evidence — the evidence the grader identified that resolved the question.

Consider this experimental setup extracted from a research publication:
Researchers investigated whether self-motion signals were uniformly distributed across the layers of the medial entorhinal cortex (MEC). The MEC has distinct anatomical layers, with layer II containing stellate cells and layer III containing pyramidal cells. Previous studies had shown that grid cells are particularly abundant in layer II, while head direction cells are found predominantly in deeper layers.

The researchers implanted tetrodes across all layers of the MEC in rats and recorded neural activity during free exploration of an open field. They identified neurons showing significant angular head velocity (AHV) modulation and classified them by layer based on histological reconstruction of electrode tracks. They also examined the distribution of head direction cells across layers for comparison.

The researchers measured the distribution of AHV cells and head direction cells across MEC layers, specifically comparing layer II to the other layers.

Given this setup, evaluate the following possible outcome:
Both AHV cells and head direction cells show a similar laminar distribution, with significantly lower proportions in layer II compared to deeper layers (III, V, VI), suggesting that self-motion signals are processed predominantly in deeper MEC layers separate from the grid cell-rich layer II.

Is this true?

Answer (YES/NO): YES